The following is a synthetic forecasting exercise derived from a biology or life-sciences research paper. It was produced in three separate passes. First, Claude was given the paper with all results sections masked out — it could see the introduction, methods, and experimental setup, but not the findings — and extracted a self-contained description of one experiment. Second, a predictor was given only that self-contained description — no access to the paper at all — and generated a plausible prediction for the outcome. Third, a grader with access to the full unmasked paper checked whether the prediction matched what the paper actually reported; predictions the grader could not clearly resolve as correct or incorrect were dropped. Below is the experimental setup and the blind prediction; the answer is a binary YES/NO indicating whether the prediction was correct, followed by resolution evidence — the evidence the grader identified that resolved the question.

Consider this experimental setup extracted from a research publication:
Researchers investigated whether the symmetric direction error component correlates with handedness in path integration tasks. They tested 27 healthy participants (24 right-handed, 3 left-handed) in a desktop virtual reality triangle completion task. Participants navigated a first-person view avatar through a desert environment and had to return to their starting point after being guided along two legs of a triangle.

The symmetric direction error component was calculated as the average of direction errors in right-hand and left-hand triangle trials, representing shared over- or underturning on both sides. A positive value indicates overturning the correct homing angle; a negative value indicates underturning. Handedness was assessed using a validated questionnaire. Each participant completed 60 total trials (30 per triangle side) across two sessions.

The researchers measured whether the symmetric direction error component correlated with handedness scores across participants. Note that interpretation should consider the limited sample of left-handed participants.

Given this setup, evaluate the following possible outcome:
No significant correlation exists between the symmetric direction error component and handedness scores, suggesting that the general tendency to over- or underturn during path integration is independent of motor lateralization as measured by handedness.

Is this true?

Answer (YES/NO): NO